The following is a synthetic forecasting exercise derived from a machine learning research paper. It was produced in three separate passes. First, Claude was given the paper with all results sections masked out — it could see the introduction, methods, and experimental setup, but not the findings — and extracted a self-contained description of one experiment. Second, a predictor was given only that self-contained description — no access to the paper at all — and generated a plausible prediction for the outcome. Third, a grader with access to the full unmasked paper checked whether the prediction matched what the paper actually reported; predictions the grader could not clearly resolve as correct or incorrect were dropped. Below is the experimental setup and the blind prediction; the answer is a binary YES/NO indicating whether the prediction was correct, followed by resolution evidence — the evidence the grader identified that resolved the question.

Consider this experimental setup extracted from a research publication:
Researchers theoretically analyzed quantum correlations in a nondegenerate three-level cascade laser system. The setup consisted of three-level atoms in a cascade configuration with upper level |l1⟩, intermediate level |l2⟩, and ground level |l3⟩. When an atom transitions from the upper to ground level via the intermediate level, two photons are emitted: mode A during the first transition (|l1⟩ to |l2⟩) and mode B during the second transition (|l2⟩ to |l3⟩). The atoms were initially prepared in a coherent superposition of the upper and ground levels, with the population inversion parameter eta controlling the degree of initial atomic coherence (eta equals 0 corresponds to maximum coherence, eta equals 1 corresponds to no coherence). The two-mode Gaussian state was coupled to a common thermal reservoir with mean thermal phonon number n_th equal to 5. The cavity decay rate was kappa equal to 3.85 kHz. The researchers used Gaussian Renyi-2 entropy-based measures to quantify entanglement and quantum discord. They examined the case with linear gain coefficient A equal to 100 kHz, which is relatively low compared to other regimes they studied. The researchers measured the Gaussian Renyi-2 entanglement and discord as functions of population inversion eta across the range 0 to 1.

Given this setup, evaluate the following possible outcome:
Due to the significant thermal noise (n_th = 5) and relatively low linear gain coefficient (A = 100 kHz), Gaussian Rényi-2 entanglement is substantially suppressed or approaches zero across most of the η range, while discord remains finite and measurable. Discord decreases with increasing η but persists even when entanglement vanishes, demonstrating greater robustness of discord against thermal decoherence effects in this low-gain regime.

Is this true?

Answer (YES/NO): NO